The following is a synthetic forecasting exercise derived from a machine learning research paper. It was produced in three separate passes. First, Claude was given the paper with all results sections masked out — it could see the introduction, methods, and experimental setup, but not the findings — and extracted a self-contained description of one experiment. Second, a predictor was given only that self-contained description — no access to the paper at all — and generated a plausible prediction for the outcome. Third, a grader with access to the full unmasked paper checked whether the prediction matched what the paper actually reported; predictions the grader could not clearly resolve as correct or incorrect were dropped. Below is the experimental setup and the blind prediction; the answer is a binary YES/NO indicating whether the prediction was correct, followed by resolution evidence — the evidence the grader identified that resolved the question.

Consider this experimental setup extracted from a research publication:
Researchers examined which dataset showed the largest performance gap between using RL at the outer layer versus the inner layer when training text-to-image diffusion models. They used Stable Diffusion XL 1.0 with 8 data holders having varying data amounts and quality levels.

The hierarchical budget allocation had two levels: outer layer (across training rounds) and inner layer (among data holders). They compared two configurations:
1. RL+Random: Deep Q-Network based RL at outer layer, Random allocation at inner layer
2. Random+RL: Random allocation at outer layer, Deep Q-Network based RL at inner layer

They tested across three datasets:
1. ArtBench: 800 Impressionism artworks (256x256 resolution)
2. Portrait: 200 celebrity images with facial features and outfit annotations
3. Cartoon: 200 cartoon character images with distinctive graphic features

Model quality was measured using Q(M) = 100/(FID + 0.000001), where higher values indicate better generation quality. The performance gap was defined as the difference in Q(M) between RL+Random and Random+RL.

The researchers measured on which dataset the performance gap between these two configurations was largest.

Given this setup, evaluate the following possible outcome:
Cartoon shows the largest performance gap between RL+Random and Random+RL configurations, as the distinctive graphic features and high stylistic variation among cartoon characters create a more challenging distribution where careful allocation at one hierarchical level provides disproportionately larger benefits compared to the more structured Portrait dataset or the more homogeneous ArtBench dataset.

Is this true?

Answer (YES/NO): NO